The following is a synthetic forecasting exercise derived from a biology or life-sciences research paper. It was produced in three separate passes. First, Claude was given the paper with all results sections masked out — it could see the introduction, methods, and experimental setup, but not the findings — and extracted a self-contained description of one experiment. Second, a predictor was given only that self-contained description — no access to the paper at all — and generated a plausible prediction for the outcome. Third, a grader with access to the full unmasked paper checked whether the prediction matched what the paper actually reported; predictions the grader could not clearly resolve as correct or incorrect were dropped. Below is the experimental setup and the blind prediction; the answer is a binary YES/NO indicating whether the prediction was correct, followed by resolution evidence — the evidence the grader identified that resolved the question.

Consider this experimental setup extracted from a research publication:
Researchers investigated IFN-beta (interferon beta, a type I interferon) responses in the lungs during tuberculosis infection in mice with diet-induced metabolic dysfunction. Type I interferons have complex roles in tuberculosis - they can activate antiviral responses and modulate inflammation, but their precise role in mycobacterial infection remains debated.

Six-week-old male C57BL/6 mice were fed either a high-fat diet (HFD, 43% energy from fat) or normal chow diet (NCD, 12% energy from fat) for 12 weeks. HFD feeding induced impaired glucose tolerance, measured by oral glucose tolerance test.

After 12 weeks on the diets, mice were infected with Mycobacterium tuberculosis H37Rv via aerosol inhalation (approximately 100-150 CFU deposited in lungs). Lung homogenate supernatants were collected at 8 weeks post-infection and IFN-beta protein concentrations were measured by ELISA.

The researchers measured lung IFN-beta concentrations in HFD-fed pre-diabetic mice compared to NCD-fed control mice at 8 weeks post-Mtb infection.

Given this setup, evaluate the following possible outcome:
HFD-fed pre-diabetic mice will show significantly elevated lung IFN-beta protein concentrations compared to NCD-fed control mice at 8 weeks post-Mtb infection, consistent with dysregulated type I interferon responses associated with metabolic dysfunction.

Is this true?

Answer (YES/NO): NO